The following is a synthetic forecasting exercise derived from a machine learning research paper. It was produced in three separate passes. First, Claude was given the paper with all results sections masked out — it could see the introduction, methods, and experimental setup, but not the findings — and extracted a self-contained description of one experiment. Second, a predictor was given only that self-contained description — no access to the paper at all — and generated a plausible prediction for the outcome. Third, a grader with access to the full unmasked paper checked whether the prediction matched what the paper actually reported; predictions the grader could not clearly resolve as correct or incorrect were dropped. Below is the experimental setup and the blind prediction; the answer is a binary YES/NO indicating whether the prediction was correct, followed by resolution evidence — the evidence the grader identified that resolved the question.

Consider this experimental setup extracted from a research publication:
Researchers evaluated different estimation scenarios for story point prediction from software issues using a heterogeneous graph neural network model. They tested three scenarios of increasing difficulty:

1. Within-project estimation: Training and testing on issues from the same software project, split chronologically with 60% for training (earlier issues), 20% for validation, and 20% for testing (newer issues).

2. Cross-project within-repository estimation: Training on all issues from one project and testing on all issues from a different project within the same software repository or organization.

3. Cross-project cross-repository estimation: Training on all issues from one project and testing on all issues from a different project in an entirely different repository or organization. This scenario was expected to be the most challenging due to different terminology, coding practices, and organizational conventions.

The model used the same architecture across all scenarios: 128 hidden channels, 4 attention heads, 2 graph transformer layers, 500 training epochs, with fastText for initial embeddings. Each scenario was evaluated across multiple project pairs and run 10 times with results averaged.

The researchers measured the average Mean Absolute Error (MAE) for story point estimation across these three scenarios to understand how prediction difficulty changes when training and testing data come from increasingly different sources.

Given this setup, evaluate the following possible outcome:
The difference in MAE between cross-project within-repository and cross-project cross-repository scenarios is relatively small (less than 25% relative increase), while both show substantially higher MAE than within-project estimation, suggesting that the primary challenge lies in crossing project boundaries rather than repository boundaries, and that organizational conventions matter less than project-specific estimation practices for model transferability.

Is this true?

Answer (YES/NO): NO